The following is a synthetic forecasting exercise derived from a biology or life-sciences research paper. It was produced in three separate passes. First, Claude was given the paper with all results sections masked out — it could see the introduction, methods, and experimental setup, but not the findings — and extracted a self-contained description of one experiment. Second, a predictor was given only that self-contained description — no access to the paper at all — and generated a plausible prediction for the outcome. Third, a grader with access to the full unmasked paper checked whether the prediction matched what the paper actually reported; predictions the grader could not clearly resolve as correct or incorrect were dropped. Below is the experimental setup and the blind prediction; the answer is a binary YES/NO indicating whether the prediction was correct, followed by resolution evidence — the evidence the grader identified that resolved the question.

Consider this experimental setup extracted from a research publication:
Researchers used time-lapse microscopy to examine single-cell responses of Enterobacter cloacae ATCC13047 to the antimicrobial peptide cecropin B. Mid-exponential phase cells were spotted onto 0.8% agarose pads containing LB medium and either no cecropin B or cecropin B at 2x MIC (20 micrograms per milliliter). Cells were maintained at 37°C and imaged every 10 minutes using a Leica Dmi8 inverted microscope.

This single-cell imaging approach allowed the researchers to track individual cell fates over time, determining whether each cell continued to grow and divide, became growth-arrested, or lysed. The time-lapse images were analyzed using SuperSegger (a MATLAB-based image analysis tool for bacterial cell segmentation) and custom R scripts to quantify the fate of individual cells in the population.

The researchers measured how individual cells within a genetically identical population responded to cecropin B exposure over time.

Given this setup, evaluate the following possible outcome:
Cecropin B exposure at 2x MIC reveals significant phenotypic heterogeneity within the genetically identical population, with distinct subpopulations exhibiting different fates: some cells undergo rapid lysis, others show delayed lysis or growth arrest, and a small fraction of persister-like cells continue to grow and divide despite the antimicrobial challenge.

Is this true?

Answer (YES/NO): NO